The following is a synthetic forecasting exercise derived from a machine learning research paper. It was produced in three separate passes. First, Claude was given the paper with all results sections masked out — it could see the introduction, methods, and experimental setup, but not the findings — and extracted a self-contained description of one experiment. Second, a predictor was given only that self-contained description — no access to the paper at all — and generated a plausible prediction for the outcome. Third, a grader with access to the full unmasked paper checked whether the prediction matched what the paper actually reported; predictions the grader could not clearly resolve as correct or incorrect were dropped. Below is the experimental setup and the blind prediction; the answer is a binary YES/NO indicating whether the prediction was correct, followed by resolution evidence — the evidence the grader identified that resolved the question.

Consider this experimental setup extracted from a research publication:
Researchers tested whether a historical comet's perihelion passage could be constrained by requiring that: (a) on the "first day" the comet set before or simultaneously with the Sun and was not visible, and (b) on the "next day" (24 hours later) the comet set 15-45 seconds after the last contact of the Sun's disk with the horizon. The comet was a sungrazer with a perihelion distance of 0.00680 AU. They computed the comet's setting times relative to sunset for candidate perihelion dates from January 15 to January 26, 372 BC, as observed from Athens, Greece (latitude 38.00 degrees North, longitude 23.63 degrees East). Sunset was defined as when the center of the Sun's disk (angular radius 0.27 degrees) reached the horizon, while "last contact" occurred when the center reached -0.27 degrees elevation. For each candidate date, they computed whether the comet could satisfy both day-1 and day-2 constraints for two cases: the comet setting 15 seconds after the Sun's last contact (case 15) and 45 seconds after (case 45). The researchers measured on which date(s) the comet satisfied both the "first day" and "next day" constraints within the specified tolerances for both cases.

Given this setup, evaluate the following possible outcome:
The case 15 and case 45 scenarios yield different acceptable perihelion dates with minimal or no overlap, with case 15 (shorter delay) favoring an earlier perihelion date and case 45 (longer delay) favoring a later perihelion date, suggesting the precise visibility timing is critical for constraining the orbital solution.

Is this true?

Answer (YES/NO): NO